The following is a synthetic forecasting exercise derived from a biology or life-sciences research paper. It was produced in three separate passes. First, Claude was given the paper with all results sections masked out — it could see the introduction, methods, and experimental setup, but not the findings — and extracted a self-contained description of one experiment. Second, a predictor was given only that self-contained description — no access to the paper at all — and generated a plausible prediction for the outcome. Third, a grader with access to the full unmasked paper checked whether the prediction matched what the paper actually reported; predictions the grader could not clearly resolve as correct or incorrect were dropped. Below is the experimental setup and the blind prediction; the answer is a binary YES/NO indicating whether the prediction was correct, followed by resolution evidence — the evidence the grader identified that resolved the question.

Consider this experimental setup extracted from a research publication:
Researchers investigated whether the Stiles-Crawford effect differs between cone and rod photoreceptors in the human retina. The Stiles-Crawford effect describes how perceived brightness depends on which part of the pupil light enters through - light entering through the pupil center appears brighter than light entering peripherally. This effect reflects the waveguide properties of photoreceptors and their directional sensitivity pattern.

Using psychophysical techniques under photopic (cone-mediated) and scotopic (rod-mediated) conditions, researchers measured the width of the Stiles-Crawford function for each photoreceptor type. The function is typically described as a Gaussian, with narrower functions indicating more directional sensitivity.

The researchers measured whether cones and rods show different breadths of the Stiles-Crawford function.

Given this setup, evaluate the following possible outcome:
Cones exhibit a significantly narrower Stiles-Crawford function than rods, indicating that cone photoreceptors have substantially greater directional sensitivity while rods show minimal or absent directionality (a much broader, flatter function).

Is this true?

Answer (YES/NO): YES